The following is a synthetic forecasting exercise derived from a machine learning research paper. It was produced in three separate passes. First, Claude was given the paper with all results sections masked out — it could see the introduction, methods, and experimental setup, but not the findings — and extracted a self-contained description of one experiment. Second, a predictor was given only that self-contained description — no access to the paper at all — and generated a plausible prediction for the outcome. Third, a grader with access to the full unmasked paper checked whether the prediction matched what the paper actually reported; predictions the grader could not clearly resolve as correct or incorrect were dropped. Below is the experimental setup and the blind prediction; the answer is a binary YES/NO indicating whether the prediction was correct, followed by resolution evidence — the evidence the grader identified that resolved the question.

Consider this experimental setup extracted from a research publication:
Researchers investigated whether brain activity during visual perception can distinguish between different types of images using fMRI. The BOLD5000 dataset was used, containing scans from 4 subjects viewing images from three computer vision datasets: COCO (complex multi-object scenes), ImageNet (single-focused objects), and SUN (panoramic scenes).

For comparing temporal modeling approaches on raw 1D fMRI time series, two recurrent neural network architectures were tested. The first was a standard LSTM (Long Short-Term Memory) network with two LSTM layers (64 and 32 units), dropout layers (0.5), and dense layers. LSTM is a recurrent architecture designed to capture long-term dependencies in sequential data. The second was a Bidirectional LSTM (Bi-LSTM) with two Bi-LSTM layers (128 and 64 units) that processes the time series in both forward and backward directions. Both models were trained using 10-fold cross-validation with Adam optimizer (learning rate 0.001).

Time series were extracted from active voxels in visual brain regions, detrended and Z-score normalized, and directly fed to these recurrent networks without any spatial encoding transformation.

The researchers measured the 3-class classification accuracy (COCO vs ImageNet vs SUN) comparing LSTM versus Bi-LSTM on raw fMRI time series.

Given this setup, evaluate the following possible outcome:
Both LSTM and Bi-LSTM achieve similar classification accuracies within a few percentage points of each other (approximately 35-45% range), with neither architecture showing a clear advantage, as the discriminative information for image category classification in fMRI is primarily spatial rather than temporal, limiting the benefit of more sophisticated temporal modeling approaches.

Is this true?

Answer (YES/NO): NO